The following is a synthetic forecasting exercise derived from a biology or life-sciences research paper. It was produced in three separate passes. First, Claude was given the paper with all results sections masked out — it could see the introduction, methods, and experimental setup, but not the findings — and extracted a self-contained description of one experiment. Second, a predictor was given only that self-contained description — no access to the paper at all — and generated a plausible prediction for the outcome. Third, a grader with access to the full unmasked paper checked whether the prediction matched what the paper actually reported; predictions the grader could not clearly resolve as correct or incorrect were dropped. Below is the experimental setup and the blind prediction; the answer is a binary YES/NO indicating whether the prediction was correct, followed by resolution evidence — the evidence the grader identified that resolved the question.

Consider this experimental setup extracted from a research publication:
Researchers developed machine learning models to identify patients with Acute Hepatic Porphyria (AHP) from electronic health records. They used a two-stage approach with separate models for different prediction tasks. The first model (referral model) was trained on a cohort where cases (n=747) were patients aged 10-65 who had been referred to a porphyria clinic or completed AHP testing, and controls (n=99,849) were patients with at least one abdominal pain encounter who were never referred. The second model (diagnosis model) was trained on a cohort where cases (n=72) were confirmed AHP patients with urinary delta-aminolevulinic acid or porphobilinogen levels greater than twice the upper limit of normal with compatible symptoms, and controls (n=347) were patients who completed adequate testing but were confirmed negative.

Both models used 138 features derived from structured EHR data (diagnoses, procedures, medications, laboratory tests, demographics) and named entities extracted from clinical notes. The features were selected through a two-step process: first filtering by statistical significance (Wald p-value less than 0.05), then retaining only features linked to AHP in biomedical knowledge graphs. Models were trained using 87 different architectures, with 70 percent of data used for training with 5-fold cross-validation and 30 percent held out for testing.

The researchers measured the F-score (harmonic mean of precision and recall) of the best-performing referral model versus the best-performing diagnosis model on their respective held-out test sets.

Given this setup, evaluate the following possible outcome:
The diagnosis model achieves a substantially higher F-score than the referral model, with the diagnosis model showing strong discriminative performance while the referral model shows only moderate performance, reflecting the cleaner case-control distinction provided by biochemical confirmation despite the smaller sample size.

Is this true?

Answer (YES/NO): NO